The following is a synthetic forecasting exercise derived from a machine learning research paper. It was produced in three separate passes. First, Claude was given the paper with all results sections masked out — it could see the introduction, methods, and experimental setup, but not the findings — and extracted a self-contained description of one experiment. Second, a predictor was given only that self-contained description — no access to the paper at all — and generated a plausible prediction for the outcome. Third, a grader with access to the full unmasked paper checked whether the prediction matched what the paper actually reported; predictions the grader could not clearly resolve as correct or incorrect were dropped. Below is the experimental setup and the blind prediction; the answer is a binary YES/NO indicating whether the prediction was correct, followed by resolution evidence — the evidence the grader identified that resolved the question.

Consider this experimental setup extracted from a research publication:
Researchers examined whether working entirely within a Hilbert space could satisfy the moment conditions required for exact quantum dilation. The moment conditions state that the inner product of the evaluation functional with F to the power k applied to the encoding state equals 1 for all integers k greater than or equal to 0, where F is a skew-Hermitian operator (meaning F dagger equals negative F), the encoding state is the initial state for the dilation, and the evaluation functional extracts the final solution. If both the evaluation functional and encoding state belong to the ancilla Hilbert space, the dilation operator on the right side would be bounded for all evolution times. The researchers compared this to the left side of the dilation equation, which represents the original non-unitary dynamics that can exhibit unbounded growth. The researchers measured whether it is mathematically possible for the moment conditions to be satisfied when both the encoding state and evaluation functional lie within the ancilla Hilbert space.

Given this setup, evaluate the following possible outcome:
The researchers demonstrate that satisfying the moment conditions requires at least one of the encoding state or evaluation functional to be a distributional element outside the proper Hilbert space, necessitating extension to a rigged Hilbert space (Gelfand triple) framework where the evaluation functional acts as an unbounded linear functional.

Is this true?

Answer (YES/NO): NO